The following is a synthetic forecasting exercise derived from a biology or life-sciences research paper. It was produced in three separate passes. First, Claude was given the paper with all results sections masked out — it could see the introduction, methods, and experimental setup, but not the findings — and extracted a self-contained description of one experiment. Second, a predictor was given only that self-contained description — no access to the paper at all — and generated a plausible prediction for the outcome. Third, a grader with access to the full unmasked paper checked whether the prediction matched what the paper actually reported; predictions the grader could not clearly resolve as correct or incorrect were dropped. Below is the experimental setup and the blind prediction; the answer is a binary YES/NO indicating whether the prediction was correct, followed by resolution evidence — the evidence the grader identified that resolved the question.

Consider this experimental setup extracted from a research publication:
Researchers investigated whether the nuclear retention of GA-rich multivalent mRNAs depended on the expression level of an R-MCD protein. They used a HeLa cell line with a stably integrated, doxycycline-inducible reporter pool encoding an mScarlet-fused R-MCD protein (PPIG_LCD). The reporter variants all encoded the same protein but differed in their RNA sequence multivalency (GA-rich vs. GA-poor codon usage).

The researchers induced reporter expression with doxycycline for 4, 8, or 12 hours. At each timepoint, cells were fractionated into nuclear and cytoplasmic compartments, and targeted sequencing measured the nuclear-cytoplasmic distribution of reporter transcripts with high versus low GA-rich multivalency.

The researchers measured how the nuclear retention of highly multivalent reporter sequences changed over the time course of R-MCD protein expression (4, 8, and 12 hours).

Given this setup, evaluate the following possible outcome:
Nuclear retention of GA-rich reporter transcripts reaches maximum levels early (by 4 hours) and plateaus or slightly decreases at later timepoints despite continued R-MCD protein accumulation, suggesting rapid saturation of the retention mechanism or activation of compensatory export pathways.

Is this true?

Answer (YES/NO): NO